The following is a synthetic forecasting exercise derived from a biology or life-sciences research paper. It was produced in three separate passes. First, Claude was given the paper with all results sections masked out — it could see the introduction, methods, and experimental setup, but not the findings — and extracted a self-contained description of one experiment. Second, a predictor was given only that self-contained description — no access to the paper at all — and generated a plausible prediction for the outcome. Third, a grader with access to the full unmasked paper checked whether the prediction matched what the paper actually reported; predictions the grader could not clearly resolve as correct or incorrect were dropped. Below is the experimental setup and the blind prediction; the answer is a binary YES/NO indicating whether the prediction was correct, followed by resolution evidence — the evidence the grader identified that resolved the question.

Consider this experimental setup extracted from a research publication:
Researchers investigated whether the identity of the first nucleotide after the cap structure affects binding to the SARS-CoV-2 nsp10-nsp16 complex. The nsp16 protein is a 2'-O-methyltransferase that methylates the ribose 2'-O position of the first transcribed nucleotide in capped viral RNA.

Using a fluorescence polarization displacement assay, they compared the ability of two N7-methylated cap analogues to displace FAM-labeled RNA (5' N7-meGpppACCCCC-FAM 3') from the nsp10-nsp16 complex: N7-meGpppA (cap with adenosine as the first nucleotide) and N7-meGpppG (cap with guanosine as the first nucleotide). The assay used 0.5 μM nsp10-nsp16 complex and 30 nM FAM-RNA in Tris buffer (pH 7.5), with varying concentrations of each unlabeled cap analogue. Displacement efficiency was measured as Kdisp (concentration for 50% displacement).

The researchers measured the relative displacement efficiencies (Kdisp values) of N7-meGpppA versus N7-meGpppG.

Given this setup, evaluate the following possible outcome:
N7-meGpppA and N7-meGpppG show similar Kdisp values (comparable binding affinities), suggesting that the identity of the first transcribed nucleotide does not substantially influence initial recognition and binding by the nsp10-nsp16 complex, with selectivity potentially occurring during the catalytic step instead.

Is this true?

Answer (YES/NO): YES